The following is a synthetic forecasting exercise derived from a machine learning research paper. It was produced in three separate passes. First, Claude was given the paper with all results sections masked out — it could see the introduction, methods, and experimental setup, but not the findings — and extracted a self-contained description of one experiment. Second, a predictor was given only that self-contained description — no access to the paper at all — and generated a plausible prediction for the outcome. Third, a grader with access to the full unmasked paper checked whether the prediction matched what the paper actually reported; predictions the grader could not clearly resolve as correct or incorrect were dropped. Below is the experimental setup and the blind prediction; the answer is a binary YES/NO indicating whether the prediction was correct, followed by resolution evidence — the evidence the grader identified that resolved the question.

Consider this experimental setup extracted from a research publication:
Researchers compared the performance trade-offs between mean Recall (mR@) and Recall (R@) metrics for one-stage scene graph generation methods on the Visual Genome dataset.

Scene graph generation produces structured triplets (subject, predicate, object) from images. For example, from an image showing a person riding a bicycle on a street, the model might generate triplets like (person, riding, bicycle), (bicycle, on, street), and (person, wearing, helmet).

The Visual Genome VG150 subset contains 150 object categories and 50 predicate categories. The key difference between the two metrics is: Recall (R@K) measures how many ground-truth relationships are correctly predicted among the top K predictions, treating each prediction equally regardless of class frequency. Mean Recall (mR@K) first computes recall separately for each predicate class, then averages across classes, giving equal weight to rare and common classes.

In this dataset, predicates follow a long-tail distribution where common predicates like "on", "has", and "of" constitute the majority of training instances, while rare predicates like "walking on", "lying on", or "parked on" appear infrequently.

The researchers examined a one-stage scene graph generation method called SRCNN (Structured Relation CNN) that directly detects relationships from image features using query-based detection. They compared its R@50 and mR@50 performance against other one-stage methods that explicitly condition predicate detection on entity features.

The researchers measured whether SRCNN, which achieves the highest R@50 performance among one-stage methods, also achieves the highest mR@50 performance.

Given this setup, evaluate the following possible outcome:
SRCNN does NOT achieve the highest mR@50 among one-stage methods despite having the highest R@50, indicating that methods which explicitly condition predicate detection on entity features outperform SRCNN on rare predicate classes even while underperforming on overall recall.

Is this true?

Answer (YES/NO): YES